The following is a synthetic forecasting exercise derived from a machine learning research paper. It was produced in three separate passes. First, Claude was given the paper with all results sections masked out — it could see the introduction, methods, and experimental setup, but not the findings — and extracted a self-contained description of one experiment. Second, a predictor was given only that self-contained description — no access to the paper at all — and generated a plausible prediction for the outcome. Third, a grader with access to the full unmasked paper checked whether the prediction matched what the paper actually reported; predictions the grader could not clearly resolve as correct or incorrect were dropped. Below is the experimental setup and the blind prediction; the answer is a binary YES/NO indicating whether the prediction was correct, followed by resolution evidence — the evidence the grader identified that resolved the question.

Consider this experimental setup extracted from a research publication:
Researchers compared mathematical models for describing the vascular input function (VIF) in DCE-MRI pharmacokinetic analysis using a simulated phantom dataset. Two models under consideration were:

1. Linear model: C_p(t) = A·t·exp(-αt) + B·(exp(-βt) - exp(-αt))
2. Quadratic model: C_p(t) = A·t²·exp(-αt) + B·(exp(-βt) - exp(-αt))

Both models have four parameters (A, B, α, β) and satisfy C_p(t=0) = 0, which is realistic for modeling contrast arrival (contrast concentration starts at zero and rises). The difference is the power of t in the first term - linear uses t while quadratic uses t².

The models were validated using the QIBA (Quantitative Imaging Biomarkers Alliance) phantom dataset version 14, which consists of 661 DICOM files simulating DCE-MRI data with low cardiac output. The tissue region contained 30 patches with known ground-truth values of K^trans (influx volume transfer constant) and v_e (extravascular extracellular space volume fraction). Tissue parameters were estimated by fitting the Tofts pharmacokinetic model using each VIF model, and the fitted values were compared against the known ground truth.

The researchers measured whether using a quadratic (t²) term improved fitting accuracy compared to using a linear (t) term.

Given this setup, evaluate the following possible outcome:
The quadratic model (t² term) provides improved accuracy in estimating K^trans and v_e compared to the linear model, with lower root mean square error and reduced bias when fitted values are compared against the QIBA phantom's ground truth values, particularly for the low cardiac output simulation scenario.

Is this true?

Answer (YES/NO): NO